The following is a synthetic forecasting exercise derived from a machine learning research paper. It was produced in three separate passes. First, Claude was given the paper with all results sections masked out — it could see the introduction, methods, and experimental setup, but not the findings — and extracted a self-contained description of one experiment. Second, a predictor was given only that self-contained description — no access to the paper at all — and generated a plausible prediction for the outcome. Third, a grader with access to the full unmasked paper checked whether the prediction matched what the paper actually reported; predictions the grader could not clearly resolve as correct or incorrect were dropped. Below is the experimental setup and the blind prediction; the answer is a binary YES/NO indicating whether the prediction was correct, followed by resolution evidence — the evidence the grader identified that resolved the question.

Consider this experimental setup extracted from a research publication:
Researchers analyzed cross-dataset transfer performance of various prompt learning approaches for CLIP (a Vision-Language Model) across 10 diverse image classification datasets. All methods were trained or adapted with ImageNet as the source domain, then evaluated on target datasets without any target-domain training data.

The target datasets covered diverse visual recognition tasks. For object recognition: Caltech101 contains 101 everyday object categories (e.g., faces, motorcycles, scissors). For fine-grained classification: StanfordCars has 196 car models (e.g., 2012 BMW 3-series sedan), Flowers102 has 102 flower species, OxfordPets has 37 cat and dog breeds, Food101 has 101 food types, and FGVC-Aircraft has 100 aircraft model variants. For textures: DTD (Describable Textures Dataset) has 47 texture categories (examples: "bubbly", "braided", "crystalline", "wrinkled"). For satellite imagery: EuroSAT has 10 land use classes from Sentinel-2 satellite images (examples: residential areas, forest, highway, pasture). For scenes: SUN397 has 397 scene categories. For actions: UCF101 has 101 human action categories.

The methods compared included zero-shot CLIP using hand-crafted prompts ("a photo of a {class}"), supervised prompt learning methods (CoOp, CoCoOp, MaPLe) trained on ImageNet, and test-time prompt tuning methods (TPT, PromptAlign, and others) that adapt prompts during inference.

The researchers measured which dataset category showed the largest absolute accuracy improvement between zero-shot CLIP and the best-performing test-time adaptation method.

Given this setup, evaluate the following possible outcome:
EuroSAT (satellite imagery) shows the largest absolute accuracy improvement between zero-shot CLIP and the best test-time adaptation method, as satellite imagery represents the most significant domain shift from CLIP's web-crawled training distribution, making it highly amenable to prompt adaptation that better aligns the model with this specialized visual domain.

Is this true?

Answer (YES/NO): YES